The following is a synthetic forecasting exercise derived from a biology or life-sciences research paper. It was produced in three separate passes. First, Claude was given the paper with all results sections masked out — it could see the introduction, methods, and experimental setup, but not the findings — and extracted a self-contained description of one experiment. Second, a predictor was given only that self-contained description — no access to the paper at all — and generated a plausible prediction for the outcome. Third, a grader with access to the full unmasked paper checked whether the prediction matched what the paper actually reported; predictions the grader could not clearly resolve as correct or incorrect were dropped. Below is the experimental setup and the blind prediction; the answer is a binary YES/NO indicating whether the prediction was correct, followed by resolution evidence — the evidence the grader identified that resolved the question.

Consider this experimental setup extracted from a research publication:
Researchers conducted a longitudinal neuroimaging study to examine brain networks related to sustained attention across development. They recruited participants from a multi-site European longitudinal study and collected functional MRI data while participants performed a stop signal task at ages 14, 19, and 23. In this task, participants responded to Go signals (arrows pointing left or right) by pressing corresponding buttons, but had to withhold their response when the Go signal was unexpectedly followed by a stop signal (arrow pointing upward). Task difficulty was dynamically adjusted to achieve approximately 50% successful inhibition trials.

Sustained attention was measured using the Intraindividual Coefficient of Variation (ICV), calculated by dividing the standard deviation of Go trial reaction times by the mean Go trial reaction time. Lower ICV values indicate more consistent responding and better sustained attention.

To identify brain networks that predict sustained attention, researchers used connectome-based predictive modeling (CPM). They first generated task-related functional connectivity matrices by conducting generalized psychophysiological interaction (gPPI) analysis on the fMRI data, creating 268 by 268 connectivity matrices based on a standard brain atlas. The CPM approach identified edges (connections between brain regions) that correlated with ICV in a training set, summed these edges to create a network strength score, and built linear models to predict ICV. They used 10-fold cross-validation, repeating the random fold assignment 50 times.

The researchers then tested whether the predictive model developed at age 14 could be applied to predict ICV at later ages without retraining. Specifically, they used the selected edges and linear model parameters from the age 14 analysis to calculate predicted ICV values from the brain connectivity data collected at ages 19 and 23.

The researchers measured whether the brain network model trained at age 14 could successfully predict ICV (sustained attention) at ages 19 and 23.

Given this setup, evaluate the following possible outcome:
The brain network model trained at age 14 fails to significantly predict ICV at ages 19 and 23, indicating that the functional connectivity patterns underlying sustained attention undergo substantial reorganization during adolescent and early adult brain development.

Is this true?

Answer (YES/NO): NO